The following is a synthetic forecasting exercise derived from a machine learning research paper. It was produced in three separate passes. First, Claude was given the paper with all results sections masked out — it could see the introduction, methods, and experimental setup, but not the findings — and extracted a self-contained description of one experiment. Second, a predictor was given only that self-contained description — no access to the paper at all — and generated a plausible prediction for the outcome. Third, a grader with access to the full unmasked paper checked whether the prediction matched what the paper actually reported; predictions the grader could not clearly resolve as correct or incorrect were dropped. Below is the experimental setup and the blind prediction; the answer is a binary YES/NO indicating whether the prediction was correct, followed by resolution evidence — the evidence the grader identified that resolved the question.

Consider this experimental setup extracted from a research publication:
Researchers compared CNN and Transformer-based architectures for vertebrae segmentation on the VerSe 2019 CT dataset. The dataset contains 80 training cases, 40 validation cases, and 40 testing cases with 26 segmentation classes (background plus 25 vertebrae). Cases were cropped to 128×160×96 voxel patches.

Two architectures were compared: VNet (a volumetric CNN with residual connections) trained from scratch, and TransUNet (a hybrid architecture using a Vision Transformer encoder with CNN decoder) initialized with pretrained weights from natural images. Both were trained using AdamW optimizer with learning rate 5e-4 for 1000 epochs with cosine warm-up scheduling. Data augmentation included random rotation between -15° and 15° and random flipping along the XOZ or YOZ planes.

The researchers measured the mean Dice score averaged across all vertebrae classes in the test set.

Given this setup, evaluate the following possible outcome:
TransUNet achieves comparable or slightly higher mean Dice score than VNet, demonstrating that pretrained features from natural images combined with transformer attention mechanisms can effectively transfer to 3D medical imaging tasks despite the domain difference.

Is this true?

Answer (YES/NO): NO